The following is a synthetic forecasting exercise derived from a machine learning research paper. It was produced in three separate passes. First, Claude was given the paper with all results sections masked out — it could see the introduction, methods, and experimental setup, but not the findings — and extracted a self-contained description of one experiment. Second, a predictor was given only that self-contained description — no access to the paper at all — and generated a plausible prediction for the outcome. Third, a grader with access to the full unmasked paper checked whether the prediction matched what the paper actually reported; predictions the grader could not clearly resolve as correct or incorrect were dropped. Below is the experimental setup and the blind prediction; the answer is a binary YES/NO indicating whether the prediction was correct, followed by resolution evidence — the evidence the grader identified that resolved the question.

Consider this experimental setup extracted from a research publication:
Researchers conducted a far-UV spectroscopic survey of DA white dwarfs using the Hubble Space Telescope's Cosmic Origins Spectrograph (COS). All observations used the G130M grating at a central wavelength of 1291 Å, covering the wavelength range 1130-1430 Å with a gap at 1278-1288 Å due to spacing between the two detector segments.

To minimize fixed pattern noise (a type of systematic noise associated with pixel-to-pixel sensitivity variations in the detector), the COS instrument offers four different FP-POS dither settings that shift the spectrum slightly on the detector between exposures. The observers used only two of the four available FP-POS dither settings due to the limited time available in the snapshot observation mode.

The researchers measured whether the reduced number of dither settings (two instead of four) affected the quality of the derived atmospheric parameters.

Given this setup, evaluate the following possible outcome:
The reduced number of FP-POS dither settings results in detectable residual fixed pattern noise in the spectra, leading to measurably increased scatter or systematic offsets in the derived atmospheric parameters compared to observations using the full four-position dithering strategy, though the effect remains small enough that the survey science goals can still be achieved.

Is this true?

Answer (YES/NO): NO